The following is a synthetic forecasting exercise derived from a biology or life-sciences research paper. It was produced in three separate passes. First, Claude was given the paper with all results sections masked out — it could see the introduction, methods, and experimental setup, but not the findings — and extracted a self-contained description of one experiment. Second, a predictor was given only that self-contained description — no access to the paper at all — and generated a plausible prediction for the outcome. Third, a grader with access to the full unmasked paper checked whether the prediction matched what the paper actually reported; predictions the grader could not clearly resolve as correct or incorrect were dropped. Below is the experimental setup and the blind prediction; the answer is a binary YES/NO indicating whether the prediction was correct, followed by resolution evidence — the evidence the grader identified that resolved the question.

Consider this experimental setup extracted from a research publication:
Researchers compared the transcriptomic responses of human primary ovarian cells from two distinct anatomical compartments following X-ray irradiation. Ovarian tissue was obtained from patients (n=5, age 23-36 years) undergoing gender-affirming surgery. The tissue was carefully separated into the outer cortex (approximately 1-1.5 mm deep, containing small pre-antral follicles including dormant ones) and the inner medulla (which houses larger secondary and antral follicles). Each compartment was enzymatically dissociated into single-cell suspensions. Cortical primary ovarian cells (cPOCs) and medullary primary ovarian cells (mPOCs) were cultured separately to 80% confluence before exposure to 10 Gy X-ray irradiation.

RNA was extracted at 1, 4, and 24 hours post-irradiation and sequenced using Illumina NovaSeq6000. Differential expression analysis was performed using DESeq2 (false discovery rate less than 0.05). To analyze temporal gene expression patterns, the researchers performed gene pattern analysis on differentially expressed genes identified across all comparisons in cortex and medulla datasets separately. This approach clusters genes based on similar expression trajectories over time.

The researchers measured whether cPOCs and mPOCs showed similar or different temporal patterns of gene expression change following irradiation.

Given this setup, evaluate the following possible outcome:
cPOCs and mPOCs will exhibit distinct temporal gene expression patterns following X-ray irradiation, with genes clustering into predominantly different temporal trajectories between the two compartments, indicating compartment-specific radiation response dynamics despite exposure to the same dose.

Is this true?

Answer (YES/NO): NO